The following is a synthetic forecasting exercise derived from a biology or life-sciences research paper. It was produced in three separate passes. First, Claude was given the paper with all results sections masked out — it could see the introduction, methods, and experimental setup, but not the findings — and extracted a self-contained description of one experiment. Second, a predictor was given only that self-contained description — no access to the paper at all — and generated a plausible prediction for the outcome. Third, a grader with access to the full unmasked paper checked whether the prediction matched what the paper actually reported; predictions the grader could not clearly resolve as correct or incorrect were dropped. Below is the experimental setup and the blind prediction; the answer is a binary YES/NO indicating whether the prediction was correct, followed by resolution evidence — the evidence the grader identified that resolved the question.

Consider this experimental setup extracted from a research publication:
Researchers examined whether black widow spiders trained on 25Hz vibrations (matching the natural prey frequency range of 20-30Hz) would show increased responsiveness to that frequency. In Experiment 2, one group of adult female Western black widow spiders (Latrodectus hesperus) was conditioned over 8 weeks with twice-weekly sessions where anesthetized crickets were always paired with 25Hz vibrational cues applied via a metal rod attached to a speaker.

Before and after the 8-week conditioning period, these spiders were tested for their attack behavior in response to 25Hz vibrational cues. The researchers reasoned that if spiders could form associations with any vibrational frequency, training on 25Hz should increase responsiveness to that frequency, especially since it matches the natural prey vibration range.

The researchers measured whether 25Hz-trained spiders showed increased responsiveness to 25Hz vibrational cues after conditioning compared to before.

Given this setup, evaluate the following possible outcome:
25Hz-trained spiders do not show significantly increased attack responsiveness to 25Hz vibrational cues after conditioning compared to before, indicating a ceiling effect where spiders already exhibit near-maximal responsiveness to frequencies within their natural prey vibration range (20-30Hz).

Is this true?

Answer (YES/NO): NO